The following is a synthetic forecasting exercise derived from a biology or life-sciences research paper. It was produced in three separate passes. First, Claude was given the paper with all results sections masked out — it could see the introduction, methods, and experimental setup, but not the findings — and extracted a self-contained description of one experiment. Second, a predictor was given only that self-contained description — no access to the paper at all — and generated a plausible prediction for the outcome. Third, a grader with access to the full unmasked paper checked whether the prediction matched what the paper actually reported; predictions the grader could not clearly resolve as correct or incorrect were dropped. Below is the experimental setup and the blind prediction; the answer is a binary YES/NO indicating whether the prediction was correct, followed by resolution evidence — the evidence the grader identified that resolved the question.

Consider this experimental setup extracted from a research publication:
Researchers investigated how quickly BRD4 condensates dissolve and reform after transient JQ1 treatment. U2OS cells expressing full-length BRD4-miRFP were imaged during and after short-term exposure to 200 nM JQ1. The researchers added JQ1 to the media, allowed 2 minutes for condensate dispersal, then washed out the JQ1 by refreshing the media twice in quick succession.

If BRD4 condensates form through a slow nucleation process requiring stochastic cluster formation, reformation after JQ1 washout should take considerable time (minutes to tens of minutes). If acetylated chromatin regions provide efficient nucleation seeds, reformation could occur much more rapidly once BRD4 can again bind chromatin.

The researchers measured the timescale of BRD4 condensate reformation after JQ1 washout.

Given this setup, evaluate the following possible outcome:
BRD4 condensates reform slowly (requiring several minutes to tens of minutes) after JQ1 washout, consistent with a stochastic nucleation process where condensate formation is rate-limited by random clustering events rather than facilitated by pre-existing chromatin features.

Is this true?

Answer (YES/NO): NO